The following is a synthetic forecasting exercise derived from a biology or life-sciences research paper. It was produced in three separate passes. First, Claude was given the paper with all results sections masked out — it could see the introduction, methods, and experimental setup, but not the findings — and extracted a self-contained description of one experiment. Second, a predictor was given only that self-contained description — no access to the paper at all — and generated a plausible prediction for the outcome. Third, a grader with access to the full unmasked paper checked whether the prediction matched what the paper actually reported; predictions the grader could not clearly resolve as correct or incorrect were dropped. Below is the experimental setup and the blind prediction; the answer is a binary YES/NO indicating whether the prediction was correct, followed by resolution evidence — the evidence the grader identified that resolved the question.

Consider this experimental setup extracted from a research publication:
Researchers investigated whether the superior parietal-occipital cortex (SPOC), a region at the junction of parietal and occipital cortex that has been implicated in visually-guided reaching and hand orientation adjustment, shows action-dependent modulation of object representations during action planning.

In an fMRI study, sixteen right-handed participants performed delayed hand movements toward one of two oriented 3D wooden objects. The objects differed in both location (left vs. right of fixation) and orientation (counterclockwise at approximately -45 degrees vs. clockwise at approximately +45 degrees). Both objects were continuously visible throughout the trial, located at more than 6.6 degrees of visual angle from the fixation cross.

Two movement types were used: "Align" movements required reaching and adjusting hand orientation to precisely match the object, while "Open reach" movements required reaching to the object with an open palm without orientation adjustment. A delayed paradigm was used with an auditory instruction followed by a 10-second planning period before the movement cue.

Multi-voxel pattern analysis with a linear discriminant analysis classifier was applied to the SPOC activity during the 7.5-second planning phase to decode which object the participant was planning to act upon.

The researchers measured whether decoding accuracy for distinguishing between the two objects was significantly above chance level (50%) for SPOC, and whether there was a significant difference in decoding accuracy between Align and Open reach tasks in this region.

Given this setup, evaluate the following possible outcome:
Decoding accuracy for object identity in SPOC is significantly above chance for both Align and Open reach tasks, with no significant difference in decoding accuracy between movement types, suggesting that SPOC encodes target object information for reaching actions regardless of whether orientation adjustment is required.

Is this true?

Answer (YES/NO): NO